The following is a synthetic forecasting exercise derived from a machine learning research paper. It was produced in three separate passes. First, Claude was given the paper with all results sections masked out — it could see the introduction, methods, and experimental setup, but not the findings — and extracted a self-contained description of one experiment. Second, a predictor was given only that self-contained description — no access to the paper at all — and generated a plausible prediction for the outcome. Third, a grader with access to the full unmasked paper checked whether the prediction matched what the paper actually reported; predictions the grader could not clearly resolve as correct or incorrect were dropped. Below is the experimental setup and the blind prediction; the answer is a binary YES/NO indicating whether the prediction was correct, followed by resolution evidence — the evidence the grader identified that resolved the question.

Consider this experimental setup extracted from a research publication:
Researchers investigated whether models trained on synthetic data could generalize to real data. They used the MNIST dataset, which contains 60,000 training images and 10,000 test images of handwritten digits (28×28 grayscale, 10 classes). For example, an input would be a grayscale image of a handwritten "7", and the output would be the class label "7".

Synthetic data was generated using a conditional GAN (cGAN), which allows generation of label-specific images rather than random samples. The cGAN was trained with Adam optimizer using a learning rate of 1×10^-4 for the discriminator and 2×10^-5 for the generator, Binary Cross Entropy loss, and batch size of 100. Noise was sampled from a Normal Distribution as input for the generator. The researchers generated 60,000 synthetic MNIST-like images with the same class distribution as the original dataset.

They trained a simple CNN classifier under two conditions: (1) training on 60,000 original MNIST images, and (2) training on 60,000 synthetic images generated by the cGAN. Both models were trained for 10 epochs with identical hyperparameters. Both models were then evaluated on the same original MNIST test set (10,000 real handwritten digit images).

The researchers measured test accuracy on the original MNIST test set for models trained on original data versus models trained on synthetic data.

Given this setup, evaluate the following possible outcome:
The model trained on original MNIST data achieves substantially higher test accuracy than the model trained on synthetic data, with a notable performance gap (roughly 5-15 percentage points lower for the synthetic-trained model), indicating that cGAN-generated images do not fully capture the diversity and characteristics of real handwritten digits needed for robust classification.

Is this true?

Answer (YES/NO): NO